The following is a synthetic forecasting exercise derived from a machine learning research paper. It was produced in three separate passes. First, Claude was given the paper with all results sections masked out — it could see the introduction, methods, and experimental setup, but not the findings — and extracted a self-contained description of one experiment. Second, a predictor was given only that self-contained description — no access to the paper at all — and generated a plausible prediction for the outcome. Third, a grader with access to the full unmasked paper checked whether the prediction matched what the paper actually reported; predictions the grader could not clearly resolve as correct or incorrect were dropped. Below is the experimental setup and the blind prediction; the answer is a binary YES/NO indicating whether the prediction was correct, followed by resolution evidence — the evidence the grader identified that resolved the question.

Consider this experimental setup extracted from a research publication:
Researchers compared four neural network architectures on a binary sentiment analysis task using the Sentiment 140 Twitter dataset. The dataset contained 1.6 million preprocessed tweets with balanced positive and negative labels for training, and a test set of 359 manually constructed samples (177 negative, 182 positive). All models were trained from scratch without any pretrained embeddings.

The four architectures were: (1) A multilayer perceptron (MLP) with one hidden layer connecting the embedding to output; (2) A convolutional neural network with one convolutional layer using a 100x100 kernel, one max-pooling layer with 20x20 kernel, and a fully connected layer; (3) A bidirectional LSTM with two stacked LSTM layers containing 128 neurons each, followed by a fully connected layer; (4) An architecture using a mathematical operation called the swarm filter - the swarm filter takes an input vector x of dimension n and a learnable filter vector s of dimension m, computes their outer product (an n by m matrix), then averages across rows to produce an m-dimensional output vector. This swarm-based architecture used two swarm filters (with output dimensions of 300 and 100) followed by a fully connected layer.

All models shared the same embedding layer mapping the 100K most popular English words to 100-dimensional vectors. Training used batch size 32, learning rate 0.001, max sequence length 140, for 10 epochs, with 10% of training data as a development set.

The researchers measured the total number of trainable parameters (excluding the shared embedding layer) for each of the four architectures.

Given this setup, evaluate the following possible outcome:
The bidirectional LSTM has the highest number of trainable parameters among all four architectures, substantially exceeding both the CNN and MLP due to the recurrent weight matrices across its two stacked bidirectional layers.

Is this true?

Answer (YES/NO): YES